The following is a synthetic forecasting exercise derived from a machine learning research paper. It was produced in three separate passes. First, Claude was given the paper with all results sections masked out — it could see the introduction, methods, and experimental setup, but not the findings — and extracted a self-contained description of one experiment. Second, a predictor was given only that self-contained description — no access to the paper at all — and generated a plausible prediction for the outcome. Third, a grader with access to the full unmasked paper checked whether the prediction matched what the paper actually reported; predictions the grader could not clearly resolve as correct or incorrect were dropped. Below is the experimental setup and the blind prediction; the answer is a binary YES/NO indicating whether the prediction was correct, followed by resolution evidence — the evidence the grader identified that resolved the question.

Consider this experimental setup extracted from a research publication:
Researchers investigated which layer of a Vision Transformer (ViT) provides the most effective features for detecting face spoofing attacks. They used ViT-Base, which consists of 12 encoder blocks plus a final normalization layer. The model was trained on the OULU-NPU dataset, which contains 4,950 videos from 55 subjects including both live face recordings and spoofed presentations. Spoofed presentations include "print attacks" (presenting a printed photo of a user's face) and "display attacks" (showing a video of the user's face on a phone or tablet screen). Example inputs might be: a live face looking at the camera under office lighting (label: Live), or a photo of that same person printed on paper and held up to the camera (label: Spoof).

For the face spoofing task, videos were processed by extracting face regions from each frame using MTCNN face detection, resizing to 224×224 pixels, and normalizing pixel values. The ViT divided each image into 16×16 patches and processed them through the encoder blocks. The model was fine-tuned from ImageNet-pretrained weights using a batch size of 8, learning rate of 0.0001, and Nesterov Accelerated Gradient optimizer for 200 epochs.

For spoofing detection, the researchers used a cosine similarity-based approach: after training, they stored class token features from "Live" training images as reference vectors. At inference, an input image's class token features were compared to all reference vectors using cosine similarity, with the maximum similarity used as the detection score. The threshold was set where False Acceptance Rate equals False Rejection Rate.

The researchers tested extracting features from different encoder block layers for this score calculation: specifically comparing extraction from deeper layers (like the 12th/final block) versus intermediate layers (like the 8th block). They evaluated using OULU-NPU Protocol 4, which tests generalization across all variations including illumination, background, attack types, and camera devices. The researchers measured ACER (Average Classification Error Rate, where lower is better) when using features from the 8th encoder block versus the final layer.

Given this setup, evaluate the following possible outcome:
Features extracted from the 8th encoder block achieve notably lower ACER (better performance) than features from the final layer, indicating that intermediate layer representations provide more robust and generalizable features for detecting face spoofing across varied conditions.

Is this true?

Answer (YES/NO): YES